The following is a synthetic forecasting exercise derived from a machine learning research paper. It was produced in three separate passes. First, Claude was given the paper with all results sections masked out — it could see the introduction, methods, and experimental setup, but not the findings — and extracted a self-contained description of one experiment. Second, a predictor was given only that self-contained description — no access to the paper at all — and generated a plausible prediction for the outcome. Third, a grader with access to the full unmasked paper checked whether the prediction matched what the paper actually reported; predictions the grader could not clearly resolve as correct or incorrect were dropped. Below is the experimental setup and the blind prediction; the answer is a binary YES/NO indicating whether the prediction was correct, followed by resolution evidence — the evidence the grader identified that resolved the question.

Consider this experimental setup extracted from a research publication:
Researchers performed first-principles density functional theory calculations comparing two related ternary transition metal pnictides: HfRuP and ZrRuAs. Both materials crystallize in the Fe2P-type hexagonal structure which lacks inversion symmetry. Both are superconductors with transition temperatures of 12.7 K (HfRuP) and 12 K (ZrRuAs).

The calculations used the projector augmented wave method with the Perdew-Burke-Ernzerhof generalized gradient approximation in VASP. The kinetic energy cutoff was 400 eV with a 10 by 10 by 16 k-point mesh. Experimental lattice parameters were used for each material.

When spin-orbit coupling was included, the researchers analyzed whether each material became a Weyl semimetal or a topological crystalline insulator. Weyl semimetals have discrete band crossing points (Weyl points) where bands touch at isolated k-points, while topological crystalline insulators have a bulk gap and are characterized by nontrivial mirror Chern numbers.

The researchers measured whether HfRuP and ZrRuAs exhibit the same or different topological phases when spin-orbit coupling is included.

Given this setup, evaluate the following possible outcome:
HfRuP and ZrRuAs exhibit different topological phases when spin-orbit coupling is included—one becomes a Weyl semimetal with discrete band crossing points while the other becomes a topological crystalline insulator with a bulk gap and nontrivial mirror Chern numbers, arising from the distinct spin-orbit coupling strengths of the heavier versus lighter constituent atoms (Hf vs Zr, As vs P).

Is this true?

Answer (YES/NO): YES